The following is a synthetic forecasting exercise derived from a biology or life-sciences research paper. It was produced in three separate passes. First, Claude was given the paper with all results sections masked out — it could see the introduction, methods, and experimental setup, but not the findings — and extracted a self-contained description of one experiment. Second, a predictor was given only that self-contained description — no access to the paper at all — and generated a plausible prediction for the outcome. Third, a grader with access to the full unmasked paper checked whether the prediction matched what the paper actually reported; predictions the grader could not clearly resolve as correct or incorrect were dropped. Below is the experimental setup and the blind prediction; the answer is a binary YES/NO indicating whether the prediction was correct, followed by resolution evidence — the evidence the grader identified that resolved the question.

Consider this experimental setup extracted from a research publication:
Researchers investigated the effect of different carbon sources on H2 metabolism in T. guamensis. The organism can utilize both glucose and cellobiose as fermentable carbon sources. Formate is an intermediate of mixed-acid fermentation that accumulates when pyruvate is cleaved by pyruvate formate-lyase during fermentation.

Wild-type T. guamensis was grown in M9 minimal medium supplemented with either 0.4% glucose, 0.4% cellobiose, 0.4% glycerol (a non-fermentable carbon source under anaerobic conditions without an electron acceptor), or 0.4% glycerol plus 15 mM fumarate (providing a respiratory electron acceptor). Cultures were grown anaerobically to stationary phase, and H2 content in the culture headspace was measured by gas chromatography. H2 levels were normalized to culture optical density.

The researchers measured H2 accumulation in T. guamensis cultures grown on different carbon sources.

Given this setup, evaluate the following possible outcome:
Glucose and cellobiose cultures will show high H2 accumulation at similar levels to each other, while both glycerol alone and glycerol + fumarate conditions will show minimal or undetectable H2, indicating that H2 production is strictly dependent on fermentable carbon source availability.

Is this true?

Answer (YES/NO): NO